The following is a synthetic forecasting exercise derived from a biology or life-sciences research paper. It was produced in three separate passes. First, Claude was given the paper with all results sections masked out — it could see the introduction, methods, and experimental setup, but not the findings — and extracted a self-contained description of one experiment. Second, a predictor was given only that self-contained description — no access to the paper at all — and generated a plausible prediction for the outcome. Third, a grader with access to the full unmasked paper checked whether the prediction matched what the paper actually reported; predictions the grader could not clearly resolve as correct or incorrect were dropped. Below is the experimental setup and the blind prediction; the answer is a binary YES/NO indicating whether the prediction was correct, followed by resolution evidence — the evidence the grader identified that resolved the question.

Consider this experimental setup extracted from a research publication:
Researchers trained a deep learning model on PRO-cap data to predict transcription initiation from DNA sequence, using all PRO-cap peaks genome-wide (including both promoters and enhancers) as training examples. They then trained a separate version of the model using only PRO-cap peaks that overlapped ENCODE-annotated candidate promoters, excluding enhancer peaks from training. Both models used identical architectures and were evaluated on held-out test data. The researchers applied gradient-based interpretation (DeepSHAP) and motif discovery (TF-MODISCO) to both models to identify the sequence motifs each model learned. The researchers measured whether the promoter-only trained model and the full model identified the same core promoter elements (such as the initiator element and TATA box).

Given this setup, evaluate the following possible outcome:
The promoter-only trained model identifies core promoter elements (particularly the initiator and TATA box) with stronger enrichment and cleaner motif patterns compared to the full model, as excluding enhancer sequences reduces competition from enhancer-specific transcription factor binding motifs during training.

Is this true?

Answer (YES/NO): NO